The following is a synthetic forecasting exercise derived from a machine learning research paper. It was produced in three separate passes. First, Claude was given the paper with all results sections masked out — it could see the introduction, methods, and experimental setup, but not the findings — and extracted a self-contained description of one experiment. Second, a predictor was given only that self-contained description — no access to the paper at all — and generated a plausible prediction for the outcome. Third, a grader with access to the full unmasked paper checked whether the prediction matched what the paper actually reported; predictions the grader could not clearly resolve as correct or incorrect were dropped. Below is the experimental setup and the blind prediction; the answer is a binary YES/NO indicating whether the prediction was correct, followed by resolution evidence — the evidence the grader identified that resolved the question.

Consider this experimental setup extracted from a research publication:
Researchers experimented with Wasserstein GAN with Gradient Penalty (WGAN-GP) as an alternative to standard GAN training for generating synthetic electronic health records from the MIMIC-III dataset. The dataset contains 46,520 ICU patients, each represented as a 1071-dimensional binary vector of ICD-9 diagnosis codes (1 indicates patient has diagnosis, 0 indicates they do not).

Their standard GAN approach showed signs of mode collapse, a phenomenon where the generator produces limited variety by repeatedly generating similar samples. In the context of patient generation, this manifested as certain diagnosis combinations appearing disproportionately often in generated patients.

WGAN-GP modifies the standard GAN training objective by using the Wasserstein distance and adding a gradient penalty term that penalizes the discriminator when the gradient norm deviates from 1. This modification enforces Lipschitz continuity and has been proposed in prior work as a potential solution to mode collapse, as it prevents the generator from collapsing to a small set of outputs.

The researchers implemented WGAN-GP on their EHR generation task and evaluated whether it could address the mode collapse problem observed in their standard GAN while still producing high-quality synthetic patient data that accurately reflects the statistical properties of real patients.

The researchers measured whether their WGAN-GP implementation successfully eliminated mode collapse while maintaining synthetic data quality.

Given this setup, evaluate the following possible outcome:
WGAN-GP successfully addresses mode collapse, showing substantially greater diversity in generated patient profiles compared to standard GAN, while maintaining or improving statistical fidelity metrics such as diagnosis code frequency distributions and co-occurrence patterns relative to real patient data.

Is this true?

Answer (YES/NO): NO